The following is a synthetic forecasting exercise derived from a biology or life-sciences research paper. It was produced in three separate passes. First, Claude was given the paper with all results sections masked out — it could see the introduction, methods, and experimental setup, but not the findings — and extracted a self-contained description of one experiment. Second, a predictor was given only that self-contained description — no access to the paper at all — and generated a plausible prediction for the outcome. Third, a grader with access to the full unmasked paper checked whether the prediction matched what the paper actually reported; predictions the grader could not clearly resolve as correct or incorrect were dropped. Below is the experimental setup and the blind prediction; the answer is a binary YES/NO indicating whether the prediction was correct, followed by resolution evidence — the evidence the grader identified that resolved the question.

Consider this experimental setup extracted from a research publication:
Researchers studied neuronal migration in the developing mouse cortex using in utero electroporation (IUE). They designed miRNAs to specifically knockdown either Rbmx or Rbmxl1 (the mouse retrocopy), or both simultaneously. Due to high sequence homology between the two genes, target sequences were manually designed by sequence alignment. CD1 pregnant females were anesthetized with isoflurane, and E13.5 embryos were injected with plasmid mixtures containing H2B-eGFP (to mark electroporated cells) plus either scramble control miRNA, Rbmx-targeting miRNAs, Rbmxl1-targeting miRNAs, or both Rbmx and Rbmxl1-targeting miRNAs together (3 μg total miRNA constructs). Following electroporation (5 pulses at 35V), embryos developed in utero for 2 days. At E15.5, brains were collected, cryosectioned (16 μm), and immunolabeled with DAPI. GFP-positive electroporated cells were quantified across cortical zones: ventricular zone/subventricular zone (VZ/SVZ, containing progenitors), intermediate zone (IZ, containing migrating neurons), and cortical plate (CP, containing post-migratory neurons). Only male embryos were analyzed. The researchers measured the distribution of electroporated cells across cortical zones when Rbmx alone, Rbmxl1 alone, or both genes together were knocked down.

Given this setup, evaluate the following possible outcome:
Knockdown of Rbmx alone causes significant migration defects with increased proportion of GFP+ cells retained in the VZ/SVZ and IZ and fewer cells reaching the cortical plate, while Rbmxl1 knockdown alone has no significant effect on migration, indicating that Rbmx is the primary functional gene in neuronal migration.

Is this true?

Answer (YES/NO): NO